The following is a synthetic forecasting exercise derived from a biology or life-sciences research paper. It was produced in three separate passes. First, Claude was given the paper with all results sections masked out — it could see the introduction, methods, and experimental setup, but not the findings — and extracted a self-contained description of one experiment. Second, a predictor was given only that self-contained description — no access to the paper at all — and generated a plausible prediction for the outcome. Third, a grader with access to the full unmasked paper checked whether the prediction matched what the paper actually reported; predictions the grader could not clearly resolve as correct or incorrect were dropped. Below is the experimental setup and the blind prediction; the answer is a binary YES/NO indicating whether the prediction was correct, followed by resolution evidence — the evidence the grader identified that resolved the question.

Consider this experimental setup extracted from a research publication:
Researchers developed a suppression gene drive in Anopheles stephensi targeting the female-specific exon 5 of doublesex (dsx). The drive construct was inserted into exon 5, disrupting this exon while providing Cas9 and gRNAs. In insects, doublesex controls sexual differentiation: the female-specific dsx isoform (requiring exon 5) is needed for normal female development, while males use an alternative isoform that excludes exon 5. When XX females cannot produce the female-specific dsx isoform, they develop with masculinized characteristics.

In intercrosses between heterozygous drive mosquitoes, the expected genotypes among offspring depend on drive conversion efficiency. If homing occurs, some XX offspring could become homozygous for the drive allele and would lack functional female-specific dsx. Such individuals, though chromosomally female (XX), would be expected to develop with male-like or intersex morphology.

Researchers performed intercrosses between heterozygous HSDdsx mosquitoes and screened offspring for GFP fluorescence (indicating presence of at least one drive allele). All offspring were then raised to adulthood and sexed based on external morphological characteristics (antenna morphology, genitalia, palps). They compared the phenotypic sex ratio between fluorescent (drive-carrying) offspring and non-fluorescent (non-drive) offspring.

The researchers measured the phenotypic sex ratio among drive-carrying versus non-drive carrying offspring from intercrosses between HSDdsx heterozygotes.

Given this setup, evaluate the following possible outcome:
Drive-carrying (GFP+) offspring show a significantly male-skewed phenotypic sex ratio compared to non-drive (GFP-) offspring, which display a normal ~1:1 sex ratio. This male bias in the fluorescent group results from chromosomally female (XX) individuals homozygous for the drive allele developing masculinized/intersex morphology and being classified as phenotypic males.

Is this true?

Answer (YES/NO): NO